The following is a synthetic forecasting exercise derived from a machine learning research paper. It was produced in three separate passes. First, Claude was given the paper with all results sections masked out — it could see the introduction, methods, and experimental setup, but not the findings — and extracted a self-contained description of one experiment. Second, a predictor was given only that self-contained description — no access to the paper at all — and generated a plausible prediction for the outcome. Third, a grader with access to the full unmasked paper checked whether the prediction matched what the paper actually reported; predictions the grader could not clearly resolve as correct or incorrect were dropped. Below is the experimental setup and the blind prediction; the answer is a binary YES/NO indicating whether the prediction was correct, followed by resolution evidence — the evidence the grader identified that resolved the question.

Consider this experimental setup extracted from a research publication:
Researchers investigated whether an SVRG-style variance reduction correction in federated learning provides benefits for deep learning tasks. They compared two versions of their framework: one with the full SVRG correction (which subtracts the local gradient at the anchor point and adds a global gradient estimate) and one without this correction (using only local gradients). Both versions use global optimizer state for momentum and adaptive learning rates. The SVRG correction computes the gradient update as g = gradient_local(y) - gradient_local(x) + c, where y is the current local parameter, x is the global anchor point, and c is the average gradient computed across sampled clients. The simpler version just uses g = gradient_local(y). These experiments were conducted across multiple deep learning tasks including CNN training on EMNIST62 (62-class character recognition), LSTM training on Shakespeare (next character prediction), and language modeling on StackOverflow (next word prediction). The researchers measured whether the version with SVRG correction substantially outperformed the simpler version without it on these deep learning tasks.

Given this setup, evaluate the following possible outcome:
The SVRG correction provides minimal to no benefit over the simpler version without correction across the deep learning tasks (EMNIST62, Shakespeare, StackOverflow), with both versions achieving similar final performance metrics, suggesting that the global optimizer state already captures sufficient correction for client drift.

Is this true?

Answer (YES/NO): NO